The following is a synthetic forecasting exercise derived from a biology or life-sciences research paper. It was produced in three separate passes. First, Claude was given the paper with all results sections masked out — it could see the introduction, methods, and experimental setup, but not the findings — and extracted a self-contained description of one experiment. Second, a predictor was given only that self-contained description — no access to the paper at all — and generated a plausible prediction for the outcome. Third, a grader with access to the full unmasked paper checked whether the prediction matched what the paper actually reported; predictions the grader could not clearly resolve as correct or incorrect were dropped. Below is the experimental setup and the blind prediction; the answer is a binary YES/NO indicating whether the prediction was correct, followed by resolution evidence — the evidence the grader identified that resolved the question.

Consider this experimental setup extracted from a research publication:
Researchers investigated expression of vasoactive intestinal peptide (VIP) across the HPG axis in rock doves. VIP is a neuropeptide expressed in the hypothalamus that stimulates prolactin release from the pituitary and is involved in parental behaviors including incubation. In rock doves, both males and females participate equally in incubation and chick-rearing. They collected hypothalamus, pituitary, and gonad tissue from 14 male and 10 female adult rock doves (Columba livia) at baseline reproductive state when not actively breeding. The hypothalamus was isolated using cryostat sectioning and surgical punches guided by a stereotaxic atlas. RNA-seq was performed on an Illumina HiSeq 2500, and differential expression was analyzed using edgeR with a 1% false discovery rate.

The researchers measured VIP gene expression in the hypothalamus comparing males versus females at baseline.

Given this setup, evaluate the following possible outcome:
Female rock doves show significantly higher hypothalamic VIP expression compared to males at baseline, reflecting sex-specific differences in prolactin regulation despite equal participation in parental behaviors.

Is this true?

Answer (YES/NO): NO